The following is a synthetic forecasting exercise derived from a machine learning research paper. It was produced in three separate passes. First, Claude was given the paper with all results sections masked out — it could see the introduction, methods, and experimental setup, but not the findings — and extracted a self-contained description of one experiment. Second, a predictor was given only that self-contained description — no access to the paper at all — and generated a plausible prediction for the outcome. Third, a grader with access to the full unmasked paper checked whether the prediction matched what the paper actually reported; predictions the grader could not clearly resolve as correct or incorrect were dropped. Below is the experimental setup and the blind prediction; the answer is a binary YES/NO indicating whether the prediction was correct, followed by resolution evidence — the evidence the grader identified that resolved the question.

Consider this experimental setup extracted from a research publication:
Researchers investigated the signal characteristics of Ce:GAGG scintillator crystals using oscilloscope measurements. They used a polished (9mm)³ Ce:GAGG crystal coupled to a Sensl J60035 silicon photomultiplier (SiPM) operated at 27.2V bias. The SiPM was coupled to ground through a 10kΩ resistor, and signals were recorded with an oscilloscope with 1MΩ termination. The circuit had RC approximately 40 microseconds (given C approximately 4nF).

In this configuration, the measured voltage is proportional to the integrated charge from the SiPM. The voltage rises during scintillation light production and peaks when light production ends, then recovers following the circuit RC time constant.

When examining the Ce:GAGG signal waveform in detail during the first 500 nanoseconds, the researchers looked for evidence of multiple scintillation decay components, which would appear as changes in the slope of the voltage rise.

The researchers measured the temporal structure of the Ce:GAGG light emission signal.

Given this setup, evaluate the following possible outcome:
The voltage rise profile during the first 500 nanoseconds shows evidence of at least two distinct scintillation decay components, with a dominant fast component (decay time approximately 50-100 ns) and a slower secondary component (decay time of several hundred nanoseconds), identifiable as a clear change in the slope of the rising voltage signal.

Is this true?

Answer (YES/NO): YES